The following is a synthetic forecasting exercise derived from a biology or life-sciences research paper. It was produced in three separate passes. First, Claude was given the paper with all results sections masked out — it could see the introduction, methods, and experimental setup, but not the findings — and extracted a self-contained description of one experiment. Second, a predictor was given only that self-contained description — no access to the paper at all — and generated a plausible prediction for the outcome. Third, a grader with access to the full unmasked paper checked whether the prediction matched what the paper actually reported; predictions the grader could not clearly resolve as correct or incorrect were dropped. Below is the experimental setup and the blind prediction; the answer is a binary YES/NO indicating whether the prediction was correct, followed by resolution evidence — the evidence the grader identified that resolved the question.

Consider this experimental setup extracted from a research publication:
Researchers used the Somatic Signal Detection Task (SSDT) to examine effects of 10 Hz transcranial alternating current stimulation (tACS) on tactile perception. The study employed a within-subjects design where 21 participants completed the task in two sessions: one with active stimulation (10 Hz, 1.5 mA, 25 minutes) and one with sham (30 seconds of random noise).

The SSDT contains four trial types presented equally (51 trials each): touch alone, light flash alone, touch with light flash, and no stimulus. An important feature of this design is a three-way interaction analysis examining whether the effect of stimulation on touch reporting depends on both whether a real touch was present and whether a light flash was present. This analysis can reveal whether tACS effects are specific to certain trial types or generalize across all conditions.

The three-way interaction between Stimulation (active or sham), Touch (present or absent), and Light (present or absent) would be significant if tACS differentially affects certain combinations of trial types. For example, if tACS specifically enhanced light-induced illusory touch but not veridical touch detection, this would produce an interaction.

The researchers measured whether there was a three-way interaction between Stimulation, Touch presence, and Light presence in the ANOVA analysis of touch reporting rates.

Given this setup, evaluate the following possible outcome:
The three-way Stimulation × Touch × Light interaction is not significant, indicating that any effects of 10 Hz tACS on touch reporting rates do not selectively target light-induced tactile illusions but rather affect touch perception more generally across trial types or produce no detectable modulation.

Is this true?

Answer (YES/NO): YES